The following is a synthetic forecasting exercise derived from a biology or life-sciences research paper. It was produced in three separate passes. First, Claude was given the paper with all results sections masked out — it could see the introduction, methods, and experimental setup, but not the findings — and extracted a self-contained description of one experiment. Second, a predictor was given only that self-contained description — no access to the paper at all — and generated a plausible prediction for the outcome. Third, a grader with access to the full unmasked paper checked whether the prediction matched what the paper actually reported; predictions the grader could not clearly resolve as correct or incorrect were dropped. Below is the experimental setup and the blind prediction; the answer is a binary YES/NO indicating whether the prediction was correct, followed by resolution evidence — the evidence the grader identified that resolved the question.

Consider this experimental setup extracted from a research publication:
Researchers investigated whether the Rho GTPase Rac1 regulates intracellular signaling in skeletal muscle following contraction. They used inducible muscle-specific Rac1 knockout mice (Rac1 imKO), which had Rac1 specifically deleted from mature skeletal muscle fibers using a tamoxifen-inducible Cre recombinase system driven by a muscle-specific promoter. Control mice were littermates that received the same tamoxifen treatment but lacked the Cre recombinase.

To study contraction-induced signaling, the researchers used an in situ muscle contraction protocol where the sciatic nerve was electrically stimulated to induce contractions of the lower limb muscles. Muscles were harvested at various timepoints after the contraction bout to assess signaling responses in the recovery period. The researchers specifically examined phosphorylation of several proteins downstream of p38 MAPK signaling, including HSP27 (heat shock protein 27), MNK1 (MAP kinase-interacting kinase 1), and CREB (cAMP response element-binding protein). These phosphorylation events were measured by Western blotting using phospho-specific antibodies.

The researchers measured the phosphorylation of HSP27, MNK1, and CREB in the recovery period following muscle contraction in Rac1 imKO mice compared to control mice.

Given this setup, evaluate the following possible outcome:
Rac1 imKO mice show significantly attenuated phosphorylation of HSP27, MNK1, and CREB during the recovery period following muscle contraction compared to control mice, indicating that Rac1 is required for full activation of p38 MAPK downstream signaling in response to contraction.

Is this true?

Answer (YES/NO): YES